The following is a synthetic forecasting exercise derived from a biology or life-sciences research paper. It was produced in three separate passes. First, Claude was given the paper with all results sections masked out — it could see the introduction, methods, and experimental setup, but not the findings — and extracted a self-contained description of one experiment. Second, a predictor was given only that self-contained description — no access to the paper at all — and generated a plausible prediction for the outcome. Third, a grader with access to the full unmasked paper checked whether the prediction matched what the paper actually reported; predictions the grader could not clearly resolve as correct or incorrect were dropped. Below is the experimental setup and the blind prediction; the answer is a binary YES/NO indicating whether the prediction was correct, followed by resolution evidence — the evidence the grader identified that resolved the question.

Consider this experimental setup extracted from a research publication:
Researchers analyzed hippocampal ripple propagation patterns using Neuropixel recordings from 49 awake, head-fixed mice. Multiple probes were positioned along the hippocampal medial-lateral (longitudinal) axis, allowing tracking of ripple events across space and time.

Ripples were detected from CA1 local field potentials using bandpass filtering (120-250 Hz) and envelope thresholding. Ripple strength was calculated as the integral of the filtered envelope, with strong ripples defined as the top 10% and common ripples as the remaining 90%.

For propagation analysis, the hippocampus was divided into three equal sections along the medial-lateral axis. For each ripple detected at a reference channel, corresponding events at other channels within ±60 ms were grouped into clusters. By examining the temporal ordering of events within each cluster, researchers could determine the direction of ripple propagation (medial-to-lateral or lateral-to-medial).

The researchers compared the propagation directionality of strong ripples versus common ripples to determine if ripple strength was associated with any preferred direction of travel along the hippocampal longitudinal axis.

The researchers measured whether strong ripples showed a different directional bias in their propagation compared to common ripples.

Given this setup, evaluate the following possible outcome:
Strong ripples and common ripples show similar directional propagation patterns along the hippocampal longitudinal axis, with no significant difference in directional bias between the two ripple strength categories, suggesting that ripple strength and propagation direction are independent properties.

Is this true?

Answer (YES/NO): NO